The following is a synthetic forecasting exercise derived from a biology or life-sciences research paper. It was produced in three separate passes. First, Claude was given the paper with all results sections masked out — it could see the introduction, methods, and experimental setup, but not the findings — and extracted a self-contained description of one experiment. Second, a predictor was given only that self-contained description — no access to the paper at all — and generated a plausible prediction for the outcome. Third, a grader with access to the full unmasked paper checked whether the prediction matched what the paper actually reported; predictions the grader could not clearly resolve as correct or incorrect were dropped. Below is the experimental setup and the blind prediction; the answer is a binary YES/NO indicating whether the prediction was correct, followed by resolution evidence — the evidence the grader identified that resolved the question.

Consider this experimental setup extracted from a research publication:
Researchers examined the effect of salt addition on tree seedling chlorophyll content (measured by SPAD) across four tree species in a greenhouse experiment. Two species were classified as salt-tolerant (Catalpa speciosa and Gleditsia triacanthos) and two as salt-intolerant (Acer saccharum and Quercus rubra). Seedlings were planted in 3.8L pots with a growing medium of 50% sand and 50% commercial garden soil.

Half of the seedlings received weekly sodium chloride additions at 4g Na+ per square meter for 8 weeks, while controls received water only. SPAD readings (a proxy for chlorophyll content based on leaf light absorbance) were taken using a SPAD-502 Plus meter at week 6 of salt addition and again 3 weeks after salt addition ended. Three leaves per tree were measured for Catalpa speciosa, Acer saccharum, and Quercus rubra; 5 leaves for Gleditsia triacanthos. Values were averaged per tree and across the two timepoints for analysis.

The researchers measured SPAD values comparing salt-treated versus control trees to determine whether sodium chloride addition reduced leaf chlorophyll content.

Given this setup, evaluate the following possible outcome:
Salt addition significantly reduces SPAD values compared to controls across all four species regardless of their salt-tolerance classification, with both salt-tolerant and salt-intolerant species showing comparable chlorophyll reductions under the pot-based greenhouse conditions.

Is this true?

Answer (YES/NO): NO